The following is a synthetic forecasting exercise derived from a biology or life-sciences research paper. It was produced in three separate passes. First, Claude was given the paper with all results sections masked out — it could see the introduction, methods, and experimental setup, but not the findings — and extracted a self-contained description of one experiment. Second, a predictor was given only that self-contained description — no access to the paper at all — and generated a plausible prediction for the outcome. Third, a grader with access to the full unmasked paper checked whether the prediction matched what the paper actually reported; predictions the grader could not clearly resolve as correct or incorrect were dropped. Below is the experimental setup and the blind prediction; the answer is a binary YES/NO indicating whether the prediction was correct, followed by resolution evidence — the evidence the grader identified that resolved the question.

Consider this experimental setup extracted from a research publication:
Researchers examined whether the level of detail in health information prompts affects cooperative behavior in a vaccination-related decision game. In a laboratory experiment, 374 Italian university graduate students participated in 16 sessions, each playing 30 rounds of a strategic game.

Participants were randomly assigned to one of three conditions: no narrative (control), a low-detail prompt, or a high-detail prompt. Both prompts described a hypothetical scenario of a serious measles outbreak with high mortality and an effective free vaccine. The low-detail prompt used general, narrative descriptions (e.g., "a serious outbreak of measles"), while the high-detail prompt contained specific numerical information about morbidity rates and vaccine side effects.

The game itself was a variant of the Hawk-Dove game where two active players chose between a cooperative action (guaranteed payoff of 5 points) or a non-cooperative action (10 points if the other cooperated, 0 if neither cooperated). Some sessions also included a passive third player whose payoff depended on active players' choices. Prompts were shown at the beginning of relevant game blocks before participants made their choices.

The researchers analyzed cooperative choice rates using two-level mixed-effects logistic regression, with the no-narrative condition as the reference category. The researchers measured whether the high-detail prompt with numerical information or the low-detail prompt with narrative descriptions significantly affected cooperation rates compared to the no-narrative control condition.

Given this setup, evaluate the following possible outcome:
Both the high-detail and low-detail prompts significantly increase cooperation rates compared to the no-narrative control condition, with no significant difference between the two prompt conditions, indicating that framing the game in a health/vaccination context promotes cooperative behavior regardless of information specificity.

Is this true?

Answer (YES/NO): NO